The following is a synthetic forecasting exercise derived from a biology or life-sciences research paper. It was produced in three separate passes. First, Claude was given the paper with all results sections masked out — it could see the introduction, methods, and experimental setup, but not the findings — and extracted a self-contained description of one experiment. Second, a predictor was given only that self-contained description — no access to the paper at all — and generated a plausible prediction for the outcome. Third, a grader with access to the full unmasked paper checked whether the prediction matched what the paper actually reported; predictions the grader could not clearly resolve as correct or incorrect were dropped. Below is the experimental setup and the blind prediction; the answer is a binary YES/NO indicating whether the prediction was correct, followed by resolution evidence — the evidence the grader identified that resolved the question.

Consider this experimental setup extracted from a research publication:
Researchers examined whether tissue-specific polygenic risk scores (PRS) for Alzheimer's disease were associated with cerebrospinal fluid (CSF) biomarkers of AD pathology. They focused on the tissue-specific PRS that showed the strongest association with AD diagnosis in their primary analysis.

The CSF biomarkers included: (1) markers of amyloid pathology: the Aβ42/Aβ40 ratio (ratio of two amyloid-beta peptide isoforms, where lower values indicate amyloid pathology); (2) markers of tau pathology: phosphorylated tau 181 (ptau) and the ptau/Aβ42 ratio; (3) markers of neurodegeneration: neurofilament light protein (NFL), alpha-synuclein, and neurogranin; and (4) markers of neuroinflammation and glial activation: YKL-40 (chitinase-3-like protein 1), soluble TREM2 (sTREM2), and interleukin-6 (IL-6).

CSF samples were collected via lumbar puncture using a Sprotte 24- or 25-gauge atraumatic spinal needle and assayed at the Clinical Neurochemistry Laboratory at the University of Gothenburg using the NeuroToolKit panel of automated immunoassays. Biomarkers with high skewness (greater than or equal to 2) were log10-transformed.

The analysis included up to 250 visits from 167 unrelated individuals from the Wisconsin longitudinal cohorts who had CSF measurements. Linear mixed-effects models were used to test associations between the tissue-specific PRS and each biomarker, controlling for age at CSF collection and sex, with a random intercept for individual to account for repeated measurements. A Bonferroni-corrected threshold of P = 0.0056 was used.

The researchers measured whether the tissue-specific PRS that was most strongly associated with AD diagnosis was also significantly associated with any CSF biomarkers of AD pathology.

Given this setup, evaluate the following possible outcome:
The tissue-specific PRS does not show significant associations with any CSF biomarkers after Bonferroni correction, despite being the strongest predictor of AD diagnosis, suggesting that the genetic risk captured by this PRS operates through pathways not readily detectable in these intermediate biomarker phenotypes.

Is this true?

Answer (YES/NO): NO